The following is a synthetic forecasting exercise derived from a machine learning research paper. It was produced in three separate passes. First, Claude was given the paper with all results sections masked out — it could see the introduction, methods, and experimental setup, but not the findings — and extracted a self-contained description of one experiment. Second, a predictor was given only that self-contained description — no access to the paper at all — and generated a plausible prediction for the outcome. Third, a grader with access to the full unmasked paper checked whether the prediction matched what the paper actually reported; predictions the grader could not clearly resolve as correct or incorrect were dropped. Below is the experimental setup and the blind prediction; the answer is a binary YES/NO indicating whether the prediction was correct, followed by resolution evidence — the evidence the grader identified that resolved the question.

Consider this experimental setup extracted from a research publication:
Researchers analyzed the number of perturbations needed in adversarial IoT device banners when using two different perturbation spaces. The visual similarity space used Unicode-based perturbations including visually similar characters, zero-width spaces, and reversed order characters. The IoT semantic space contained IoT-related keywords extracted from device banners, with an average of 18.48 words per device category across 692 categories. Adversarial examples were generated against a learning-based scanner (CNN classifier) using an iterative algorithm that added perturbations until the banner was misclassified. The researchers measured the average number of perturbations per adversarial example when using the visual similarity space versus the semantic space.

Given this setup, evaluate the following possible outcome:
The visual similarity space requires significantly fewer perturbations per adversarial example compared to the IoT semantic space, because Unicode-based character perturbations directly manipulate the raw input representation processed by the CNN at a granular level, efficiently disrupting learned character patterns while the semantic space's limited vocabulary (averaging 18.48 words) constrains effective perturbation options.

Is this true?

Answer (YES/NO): YES